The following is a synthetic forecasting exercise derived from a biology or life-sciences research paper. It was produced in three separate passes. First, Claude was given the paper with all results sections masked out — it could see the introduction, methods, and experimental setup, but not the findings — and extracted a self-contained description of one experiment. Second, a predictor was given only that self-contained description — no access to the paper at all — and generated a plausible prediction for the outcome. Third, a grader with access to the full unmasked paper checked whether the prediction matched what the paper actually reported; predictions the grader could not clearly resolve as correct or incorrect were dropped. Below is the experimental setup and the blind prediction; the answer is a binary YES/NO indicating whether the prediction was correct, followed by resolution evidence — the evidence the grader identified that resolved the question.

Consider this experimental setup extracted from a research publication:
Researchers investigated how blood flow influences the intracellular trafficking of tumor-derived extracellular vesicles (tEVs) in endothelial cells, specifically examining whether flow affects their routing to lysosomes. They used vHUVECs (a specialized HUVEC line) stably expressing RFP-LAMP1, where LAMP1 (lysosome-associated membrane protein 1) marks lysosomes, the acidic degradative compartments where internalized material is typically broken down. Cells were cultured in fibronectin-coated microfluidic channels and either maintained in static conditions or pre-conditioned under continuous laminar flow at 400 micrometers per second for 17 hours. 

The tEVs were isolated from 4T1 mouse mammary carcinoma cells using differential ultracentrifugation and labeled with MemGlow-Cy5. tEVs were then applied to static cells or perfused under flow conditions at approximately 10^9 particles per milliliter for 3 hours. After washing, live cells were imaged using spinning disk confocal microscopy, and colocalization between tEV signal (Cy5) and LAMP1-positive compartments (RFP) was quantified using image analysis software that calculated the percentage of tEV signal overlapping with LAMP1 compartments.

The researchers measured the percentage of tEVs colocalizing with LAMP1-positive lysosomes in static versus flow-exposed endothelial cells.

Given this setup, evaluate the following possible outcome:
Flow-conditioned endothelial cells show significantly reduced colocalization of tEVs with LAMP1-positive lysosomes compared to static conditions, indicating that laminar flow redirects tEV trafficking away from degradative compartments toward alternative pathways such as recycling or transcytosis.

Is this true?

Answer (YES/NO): NO